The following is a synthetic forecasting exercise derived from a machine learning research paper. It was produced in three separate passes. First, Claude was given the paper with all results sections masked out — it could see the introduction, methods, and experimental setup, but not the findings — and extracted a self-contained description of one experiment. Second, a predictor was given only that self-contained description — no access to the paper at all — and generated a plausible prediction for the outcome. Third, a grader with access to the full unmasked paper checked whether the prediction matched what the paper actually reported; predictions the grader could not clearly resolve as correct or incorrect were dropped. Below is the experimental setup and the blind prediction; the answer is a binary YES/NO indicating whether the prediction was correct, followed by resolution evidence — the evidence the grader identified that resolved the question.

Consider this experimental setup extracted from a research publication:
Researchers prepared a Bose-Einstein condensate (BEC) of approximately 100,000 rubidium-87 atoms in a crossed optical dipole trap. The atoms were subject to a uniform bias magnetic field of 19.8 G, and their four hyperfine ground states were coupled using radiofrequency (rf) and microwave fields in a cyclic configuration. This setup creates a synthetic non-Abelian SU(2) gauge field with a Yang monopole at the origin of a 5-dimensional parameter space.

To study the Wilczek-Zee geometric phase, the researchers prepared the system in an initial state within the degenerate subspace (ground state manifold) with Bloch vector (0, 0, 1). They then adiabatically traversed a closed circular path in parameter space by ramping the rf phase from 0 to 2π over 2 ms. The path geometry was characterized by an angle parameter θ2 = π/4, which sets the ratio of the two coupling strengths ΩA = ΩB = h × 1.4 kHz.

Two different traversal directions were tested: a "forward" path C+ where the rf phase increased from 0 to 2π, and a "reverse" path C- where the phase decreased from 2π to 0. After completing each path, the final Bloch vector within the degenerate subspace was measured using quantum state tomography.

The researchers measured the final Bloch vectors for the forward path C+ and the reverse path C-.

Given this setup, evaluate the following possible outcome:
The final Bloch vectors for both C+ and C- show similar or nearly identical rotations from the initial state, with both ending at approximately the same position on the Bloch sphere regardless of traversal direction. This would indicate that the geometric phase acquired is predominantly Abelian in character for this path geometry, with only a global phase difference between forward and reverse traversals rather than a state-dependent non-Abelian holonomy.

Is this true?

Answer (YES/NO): NO